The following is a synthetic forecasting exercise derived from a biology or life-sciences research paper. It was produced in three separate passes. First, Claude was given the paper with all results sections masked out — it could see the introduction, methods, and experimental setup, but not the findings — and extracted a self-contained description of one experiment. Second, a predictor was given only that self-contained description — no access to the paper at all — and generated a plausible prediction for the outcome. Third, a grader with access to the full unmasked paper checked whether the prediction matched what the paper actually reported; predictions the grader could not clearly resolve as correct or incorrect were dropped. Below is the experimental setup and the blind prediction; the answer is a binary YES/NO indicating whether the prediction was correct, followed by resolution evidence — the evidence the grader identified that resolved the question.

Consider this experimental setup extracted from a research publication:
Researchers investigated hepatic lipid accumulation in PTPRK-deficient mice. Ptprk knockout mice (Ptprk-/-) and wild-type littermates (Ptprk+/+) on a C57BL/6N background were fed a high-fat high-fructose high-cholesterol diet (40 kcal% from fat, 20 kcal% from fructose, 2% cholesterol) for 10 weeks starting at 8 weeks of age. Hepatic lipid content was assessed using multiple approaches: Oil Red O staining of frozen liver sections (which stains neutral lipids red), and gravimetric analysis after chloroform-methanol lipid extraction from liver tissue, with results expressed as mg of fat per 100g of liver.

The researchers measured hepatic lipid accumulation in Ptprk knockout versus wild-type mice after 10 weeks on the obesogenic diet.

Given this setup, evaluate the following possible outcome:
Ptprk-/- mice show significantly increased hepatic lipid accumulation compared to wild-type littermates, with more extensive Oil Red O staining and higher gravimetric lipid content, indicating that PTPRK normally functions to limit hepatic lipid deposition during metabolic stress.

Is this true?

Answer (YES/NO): NO